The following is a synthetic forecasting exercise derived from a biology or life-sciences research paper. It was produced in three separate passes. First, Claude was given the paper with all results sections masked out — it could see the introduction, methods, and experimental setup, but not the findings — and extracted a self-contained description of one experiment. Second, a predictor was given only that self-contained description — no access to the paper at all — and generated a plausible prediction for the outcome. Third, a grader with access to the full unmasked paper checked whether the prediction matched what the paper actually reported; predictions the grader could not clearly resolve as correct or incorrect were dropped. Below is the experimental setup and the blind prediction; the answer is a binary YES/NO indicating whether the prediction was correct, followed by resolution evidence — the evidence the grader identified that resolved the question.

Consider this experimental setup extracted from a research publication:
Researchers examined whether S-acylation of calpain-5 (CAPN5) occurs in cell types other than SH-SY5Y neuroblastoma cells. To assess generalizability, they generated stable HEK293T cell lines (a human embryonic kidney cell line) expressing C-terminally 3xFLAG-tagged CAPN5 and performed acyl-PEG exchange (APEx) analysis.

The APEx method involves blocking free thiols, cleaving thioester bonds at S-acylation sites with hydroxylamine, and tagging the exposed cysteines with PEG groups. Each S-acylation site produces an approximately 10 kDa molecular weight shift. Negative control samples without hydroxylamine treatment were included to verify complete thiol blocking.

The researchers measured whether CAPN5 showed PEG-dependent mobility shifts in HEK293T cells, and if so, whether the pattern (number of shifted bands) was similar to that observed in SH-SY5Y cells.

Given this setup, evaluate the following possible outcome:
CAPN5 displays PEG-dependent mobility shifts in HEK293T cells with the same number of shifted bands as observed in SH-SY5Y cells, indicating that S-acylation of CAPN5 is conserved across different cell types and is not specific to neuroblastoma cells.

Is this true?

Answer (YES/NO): YES